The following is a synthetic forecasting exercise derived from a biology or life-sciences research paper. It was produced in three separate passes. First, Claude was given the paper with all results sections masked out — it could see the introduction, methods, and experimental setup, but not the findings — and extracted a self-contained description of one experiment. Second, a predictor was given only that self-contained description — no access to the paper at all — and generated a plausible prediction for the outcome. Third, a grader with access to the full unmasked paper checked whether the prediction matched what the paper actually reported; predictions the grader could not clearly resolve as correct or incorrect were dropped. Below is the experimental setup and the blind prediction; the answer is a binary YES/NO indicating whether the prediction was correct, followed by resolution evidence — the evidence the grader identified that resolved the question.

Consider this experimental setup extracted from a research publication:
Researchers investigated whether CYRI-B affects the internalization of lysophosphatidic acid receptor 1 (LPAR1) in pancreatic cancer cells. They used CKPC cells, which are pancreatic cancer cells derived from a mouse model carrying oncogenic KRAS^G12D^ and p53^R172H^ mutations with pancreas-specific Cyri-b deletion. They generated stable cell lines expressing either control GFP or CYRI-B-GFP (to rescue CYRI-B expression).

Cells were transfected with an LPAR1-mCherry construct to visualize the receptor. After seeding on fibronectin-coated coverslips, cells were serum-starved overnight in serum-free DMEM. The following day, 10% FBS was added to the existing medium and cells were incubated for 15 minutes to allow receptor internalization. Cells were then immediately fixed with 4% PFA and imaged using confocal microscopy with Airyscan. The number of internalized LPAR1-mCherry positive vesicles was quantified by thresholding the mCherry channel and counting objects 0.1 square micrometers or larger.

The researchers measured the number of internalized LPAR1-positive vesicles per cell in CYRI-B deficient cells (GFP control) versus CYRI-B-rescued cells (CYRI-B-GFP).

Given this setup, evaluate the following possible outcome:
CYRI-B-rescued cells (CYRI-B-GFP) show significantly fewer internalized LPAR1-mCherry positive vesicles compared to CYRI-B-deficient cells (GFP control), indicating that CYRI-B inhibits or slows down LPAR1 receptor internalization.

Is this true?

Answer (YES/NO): NO